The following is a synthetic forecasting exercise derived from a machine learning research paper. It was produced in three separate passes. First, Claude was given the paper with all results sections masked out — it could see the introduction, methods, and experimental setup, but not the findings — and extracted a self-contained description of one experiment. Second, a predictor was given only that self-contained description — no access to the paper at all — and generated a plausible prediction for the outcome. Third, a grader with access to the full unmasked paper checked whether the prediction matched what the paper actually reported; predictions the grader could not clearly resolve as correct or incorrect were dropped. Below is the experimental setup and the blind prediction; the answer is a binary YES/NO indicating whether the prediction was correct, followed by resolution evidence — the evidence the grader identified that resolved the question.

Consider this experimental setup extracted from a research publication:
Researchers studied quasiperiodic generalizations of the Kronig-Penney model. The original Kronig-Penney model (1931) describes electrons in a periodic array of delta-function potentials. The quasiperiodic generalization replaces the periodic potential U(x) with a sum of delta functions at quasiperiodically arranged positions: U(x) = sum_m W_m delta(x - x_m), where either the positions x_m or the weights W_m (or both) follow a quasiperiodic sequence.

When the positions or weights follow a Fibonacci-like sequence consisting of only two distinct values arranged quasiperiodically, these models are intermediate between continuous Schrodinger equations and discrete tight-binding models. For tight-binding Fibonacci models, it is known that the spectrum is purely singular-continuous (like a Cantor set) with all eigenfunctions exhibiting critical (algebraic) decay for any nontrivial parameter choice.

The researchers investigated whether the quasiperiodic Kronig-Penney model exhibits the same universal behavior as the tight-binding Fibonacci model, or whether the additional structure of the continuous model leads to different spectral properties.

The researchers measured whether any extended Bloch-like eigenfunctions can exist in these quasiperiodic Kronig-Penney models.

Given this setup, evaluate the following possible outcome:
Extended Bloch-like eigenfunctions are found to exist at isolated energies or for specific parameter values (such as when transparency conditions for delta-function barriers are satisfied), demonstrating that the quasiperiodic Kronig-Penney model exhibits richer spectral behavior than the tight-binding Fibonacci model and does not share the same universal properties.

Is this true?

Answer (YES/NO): YES